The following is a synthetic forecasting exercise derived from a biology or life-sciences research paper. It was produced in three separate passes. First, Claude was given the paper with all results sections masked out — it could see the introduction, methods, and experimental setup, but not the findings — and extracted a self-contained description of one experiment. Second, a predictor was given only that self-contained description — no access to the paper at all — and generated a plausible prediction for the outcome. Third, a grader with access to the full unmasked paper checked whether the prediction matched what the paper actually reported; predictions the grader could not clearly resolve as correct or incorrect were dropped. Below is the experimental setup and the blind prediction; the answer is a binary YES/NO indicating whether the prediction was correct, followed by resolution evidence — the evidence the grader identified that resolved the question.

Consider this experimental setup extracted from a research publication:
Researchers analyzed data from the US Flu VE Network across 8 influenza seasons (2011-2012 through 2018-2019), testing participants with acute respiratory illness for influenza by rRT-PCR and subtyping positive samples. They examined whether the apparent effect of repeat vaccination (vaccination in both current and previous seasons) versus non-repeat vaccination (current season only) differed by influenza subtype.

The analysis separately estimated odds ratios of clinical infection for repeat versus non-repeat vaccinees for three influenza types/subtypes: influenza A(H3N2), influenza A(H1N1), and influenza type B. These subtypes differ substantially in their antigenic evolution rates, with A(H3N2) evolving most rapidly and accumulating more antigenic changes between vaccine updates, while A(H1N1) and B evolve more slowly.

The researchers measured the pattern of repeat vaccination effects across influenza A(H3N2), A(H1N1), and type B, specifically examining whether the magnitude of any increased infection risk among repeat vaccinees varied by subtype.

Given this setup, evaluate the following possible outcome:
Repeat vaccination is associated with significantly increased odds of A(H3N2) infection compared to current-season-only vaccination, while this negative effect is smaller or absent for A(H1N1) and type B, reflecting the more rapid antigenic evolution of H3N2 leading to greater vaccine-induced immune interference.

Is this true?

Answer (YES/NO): NO